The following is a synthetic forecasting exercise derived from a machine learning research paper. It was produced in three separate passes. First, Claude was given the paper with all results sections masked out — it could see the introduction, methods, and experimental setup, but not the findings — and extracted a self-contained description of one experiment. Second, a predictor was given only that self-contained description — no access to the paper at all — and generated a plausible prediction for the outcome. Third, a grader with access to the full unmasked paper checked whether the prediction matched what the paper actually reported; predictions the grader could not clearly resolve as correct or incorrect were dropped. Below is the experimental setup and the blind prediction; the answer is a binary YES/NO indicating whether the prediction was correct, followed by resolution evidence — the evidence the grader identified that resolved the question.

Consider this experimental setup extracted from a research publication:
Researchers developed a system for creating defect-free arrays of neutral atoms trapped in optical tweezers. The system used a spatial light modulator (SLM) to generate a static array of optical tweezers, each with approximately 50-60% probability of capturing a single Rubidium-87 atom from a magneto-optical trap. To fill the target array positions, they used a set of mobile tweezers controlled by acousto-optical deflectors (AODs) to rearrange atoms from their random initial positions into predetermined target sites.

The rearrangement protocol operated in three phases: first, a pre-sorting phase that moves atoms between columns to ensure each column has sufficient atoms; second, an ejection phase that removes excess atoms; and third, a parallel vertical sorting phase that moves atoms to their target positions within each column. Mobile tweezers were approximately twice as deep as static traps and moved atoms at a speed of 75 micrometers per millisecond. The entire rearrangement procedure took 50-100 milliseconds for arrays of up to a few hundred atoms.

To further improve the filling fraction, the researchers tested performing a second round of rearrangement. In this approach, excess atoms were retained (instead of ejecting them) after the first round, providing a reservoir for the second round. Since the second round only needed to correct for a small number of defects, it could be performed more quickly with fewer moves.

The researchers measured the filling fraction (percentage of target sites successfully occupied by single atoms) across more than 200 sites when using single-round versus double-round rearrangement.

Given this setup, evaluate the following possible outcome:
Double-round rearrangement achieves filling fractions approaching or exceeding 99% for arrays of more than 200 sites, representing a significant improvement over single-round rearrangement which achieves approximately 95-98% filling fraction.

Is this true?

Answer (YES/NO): NO